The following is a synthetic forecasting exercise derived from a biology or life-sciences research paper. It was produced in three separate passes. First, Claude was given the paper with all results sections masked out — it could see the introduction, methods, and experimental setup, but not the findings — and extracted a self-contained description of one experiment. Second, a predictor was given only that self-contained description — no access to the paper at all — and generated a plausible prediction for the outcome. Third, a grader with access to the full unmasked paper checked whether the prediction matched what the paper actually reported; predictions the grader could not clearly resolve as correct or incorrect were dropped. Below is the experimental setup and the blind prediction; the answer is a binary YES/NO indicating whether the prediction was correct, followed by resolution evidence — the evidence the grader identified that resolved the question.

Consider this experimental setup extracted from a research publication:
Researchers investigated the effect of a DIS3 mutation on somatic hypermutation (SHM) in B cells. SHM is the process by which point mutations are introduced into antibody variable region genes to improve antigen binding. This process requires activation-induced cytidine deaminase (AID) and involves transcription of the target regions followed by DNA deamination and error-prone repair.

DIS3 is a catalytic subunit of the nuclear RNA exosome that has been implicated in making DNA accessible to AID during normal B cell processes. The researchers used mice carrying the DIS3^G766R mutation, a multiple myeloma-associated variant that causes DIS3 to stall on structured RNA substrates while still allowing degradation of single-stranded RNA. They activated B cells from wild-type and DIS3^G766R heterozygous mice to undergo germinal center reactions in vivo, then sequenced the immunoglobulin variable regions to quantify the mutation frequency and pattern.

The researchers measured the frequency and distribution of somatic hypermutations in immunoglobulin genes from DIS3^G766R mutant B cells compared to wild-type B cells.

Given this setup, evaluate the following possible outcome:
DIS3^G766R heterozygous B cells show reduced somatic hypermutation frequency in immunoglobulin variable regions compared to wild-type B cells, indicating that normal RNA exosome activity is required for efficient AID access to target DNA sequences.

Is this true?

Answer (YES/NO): NO